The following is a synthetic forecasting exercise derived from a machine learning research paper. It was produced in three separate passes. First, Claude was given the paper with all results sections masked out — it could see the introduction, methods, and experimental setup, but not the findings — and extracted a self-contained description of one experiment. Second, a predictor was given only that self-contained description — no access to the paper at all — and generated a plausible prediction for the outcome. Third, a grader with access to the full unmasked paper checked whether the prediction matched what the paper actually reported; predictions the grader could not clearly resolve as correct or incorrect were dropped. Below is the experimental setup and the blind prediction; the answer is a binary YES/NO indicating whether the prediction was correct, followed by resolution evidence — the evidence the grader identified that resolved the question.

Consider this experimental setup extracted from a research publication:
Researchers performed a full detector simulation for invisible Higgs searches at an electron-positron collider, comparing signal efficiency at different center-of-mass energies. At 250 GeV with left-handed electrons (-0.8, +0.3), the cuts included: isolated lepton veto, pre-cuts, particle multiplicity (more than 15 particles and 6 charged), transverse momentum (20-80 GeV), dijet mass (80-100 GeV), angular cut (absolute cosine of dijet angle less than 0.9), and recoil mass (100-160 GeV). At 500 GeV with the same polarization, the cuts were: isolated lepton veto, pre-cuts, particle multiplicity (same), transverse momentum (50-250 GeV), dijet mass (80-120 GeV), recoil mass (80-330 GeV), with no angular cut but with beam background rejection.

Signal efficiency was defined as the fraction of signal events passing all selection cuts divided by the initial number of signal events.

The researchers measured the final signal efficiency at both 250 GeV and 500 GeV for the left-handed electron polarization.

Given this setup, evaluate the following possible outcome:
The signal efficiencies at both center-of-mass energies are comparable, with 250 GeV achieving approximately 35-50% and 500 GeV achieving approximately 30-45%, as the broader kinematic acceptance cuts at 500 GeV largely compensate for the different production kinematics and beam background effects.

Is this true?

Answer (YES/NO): NO